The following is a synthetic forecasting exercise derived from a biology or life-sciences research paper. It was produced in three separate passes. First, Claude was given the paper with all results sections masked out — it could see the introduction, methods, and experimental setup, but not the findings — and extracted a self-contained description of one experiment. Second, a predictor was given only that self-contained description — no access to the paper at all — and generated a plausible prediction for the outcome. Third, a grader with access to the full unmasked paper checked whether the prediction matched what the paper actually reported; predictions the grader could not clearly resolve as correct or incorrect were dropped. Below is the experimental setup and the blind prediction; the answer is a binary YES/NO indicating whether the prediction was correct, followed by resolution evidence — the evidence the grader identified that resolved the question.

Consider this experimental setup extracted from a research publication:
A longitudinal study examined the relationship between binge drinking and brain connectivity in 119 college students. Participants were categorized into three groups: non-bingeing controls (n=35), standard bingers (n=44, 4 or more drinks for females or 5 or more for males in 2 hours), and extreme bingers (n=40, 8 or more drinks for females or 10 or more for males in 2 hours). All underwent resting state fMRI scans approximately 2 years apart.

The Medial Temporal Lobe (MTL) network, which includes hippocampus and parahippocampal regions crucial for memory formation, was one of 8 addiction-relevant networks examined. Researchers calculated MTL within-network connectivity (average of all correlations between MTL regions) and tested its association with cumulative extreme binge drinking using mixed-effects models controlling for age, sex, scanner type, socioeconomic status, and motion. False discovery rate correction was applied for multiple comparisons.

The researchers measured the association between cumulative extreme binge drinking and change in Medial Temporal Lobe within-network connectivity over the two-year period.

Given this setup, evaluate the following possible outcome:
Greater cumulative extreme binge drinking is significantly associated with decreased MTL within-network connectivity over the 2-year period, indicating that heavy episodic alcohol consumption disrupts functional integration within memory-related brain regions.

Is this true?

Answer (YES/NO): NO